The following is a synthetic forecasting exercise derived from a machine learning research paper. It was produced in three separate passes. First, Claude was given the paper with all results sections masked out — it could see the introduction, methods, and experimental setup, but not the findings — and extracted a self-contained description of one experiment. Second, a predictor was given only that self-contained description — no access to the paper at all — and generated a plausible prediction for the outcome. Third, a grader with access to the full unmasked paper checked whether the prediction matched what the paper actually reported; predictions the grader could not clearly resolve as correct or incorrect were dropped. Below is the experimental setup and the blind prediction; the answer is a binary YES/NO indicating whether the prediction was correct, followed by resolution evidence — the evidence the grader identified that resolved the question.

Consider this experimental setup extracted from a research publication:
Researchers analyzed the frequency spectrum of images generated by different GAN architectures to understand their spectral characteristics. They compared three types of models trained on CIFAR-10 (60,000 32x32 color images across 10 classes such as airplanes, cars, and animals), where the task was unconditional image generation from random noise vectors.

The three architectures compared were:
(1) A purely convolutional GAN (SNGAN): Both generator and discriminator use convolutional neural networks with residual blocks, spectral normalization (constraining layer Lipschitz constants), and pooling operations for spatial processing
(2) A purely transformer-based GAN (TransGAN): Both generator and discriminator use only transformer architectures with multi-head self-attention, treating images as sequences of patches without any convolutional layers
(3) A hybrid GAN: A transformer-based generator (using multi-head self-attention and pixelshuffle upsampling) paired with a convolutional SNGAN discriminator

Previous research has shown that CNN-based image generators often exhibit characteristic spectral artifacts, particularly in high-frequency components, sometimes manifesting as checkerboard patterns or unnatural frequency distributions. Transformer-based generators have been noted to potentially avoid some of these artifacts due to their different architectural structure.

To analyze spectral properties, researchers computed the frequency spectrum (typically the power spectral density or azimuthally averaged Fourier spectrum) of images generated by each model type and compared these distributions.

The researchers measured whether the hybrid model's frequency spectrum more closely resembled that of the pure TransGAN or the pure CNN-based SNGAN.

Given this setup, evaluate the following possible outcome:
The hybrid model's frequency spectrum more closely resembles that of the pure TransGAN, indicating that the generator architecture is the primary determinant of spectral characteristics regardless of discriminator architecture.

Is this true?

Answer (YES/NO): YES